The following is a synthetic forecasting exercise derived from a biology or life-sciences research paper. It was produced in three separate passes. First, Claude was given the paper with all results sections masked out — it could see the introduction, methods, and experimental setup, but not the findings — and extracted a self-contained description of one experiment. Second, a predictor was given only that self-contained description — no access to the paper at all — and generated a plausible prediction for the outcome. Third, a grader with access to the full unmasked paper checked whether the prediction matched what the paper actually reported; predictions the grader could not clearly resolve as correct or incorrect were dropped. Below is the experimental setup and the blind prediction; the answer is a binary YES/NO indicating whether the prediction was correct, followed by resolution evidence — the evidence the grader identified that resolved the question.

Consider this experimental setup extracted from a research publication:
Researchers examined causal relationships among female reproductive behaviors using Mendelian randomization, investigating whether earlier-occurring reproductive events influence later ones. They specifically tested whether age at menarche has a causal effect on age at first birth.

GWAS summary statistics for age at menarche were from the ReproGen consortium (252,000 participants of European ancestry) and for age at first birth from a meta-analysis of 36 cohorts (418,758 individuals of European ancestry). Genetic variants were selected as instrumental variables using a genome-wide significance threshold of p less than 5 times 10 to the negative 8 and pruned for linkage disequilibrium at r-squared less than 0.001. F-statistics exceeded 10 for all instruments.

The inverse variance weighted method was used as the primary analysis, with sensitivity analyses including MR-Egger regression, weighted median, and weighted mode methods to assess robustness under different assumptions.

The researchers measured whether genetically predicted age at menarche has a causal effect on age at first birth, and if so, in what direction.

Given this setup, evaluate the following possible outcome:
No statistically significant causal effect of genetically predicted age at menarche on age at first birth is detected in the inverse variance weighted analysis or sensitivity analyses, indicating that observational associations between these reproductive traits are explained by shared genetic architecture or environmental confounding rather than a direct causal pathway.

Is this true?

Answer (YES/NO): NO